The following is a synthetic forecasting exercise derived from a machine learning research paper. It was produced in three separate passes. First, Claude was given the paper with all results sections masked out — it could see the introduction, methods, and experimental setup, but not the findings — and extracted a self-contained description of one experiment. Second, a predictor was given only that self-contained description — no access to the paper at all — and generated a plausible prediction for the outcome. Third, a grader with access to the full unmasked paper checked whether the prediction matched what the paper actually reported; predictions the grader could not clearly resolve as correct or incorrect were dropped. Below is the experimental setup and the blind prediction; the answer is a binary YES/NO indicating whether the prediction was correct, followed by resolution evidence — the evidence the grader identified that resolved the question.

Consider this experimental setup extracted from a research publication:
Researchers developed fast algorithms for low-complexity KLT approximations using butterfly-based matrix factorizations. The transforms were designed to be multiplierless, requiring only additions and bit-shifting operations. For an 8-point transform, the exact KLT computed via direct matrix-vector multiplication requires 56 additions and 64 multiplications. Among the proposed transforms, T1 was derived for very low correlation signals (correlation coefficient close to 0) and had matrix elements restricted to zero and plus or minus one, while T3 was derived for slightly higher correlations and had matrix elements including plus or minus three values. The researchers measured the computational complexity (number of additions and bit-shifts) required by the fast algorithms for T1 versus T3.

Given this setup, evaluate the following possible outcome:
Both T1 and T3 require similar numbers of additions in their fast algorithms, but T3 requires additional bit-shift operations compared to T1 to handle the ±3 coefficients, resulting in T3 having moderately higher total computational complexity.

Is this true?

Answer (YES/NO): NO